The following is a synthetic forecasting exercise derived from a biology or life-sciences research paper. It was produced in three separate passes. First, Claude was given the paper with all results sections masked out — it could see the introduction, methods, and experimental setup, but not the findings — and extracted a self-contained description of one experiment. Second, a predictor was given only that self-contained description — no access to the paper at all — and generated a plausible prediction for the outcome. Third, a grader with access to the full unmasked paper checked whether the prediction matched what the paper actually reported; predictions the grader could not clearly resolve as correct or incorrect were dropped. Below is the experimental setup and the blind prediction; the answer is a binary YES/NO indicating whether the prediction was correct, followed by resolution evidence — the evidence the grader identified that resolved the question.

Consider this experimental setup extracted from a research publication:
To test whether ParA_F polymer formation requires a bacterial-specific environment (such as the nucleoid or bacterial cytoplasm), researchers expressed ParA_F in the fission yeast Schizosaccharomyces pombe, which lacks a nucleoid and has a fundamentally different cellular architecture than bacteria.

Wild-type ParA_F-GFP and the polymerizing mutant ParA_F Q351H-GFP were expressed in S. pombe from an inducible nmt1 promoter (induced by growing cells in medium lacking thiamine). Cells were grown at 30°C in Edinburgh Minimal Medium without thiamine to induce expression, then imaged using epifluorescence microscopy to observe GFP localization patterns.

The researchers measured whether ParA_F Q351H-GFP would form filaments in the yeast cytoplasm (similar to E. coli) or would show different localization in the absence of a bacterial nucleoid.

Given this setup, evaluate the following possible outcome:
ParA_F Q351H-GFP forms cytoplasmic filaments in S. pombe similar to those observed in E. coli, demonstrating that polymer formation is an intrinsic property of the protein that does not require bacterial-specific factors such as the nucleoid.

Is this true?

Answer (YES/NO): YES